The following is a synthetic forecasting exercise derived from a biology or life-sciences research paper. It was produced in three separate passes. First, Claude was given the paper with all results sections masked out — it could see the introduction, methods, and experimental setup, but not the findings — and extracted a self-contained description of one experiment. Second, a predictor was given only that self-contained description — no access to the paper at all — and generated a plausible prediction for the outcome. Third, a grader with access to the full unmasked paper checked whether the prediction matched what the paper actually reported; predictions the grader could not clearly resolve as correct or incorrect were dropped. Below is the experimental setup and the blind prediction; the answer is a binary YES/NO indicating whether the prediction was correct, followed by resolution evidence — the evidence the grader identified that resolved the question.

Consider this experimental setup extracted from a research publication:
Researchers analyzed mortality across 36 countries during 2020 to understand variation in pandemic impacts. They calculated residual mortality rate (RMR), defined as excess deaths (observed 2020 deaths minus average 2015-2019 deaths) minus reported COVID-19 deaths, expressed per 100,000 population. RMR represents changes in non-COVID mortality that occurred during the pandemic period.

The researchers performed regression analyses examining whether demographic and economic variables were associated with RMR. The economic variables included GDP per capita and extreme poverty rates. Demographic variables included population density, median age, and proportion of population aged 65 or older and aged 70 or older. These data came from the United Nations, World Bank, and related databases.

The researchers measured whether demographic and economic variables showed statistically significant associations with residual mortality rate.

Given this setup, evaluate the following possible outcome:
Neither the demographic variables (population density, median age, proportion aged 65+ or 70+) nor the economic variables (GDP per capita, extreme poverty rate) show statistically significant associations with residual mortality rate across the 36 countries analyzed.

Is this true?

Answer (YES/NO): YES